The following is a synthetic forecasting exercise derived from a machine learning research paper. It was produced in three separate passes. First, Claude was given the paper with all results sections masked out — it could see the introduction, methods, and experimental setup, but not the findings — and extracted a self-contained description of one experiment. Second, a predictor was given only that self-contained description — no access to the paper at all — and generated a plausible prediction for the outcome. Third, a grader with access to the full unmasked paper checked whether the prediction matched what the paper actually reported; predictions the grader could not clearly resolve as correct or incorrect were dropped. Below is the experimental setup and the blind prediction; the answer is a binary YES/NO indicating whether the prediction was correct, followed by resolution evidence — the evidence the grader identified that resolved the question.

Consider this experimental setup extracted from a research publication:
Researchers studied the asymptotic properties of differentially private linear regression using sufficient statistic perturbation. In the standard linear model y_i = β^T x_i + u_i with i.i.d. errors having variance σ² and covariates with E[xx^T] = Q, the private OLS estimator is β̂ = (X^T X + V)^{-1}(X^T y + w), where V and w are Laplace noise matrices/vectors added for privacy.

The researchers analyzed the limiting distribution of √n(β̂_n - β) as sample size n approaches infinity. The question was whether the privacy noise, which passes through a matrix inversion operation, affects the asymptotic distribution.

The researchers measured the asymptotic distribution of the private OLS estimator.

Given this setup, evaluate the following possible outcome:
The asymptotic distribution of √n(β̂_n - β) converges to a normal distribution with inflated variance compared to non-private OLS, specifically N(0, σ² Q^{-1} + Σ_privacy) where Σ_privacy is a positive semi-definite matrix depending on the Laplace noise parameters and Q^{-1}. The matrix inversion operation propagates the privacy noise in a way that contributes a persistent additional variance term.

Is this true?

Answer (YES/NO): NO